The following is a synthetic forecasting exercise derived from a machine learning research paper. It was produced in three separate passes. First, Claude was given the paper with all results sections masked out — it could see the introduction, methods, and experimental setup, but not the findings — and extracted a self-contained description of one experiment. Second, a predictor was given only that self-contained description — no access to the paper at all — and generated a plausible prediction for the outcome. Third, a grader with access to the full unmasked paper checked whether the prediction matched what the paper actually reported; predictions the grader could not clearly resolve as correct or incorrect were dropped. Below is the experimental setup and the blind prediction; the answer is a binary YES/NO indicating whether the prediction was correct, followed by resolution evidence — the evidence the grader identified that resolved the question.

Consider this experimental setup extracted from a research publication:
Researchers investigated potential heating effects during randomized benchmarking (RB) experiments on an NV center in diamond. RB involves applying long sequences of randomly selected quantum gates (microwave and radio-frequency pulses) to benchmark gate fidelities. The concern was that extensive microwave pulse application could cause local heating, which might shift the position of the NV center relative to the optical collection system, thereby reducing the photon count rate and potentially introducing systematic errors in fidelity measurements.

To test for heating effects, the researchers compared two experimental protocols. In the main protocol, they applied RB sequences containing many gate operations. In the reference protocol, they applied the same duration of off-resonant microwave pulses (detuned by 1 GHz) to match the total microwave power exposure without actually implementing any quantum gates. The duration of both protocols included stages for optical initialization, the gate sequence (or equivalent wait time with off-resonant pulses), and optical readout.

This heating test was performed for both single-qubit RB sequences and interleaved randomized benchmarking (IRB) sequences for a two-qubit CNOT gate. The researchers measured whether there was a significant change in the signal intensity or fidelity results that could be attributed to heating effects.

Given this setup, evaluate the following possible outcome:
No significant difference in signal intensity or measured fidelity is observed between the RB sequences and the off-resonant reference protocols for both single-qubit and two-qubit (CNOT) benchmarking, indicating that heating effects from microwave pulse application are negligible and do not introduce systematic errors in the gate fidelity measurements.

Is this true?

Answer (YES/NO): YES